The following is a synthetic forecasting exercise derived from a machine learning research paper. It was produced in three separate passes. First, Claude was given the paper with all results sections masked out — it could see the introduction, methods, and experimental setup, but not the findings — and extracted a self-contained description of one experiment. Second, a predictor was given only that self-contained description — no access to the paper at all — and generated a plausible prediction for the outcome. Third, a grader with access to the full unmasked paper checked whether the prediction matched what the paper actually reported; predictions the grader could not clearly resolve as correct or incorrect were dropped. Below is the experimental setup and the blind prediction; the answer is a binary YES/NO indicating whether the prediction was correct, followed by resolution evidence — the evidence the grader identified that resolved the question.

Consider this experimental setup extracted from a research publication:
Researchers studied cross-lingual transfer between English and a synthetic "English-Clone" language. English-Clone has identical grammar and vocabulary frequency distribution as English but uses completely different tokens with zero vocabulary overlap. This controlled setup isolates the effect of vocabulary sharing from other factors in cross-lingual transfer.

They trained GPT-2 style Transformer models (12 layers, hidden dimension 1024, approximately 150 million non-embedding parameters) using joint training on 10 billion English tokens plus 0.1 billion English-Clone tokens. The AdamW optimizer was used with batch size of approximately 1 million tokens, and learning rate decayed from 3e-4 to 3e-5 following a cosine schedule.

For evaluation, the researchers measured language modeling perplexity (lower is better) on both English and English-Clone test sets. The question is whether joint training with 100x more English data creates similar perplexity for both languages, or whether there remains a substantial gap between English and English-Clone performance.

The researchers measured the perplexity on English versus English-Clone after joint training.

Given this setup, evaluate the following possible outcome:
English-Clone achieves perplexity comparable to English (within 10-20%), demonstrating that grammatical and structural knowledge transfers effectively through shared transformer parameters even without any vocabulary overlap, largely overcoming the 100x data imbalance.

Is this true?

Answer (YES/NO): NO